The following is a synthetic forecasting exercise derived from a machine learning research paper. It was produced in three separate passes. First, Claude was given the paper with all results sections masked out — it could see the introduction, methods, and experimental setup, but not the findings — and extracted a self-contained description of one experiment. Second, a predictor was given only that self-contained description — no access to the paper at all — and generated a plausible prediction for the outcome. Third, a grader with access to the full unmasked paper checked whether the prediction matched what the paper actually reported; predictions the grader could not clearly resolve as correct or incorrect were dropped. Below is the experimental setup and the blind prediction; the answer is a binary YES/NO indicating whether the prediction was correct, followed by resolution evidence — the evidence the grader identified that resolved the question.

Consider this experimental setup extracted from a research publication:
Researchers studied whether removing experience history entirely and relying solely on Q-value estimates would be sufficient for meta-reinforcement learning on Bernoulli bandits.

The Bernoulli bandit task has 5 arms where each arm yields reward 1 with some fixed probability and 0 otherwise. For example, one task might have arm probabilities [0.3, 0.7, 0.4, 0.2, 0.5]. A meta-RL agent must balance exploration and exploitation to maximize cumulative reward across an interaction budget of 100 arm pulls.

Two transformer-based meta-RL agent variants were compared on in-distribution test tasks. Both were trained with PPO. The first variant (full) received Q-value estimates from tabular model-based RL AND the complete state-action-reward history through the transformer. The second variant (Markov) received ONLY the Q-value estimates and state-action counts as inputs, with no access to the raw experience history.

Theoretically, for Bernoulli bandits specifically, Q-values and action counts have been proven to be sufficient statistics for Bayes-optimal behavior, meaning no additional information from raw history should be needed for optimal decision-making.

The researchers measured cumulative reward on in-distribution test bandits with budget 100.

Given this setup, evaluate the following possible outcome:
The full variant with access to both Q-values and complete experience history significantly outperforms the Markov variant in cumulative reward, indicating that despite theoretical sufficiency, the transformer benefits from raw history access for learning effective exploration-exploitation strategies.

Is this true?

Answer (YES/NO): NO